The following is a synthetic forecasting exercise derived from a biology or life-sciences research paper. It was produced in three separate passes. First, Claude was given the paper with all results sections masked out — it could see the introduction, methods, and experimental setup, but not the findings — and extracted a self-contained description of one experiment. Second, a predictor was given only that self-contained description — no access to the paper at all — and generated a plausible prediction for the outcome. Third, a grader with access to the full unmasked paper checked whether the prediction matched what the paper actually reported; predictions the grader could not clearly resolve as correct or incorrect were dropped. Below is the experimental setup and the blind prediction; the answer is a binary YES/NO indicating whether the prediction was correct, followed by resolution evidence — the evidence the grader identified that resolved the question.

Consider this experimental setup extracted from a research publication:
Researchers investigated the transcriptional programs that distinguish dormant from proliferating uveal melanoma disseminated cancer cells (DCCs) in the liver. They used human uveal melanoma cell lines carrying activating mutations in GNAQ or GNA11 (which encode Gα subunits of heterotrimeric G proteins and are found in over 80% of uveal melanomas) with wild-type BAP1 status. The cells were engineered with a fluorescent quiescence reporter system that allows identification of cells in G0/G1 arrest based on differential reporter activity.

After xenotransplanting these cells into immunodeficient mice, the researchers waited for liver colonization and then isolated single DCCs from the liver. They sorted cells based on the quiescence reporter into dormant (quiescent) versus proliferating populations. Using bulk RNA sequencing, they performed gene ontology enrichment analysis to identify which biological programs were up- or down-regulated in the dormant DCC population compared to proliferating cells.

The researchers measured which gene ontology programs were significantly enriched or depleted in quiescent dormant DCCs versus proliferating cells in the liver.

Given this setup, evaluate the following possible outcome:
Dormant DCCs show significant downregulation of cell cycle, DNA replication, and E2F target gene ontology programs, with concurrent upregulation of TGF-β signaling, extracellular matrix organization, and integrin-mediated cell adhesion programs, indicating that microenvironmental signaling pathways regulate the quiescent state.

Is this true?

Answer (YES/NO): NO